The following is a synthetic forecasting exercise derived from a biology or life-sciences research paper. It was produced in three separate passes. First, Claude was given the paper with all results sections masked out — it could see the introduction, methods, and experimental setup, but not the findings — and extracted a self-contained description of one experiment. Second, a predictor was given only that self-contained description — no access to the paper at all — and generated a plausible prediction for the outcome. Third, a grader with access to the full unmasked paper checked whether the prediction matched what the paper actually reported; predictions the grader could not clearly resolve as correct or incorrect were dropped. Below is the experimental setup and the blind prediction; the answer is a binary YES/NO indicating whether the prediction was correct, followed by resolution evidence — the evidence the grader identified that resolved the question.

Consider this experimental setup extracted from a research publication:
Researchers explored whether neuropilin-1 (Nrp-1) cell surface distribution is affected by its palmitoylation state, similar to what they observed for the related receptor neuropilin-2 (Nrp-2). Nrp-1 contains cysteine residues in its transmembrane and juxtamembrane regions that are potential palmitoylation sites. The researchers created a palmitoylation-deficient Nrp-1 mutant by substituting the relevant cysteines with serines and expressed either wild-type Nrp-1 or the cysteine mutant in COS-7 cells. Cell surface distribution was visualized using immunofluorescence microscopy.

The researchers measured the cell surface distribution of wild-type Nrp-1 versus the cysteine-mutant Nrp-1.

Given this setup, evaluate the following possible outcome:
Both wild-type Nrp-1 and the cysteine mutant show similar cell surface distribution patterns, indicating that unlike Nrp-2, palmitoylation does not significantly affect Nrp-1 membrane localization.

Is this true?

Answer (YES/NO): YES